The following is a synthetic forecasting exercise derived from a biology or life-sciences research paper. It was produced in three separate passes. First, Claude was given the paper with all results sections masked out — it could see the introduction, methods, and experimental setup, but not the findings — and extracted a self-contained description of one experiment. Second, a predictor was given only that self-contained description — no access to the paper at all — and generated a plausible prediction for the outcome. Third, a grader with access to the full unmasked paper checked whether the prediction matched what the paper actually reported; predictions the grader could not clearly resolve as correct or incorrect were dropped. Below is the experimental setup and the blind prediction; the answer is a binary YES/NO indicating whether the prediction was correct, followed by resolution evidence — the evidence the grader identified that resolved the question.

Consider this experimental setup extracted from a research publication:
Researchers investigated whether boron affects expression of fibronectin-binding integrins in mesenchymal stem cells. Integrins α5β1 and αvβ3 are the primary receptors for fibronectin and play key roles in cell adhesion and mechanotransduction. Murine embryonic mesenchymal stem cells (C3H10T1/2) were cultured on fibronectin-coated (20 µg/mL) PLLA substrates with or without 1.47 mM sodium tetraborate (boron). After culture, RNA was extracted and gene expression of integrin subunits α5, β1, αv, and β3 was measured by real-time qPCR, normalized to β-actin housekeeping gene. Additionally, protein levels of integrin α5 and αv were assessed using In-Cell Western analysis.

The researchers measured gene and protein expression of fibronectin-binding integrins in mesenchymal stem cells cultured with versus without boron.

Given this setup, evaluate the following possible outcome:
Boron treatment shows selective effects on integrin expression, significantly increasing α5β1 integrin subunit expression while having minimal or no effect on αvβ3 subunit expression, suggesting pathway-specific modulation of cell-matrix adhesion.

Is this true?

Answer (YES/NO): NO